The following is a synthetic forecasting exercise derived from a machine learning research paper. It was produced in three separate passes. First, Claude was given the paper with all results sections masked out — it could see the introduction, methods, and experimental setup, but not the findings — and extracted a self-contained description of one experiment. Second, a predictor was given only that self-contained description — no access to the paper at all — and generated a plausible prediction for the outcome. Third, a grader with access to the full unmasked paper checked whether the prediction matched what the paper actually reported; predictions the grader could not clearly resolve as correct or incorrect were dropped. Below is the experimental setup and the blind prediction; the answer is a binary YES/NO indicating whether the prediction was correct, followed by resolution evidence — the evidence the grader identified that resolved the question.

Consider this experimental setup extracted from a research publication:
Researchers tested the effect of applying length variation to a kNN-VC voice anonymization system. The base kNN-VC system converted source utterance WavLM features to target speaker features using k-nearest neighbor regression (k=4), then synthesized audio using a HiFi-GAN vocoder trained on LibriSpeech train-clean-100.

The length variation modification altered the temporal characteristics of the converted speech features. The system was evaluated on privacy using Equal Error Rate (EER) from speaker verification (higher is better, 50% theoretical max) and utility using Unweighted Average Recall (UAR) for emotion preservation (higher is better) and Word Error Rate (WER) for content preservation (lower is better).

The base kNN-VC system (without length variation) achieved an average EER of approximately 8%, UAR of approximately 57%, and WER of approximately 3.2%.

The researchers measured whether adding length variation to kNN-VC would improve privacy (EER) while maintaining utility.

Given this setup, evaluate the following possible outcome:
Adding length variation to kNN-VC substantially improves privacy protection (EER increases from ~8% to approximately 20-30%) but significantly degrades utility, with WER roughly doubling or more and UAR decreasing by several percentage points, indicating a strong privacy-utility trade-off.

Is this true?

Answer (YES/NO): NO